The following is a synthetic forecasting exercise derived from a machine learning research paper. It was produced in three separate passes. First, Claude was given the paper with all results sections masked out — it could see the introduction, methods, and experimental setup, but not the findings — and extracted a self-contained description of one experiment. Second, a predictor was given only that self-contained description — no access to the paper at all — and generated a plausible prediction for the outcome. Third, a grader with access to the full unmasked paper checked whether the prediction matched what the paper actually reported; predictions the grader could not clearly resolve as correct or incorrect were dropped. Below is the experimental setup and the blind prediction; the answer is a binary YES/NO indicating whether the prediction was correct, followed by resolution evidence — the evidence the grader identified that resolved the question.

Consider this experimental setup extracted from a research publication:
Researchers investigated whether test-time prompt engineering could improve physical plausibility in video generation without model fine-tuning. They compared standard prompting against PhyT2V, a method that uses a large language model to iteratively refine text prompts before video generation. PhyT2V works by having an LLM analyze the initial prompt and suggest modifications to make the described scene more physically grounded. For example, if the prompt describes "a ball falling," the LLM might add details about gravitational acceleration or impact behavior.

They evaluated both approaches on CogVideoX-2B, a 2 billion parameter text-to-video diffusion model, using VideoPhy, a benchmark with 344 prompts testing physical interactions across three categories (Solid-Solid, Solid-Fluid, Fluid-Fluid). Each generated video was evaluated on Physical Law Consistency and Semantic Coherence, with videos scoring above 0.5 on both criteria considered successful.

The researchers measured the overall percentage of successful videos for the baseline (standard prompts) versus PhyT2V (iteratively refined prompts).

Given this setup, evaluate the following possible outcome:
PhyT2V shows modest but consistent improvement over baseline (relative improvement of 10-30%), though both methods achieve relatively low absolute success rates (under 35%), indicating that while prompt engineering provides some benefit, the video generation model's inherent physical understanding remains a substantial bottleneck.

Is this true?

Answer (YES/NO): NO